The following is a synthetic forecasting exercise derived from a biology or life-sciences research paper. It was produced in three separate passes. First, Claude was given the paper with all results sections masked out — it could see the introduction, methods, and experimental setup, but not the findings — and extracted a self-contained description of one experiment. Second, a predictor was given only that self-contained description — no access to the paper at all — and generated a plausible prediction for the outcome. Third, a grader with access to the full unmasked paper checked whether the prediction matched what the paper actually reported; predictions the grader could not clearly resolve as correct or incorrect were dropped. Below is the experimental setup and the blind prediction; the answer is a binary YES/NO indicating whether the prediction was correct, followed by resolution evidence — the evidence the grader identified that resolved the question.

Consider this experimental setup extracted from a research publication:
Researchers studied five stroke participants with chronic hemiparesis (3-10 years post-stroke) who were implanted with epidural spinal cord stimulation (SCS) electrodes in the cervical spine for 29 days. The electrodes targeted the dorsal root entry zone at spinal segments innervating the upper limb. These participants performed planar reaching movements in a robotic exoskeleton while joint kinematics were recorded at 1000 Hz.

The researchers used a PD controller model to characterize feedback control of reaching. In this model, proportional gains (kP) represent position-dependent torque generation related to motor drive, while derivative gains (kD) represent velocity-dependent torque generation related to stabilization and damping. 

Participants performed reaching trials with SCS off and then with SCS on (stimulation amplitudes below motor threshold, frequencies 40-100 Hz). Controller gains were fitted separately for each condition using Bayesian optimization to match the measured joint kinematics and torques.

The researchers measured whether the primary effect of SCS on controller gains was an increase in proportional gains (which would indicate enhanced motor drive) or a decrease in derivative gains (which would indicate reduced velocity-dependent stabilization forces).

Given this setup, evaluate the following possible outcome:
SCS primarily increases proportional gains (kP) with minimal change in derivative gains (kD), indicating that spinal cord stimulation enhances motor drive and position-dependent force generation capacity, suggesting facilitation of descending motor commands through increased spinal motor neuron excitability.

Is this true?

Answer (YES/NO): NO